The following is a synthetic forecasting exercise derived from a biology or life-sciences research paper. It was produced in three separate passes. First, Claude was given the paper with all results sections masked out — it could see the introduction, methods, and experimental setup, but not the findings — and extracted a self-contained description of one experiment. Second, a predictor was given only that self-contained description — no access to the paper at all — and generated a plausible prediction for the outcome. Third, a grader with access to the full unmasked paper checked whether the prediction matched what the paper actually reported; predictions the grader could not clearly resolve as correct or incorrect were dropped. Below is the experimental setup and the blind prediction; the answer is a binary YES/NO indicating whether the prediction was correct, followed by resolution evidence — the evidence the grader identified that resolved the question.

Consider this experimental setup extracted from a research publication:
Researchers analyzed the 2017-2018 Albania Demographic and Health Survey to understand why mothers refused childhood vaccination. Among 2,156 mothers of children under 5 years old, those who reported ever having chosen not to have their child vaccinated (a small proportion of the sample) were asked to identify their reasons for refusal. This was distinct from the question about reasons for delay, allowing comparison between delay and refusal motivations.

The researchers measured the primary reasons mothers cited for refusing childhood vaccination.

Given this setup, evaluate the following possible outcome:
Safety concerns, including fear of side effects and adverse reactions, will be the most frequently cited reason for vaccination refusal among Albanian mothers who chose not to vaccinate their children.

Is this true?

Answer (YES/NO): YES